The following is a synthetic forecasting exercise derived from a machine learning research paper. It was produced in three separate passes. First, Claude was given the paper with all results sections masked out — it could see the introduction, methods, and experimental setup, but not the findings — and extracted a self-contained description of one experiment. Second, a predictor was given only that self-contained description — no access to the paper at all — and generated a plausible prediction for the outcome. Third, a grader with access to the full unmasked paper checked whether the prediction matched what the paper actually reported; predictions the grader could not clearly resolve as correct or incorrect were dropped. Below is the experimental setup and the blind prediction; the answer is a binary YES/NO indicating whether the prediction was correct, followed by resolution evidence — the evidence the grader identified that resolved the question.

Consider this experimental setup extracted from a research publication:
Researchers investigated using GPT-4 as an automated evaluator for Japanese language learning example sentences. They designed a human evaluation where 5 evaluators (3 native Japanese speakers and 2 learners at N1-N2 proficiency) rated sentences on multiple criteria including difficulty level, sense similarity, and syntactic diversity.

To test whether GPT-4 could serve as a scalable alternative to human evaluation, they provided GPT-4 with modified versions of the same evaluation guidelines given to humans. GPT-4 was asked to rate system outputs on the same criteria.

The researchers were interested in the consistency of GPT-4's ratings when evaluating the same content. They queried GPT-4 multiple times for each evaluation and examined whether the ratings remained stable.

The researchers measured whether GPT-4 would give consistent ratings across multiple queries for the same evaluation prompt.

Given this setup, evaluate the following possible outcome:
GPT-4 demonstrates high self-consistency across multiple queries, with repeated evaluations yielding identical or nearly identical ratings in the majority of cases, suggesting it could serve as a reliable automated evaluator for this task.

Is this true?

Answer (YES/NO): NO